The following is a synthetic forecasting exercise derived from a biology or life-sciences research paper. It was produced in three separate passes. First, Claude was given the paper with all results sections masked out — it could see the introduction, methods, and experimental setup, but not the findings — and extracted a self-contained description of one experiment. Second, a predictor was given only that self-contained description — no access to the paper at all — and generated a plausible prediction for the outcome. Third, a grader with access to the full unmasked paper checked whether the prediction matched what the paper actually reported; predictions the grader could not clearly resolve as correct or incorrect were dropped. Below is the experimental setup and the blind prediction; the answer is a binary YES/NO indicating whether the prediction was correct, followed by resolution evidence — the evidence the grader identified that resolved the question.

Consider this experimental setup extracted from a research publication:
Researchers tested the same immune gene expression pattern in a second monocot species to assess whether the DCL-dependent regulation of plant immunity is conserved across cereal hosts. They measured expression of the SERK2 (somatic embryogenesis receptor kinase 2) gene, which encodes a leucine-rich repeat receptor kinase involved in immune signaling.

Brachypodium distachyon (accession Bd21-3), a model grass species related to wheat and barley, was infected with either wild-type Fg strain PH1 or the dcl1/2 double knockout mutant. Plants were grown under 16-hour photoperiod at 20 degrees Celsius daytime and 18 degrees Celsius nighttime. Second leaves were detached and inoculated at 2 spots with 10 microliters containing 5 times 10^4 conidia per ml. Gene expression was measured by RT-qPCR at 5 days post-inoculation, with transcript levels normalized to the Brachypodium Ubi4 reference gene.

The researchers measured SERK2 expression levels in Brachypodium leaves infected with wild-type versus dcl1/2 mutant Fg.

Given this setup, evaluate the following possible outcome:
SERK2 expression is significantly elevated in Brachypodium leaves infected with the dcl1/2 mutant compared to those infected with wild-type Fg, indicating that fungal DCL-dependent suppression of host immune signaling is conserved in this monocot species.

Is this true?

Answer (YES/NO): YES